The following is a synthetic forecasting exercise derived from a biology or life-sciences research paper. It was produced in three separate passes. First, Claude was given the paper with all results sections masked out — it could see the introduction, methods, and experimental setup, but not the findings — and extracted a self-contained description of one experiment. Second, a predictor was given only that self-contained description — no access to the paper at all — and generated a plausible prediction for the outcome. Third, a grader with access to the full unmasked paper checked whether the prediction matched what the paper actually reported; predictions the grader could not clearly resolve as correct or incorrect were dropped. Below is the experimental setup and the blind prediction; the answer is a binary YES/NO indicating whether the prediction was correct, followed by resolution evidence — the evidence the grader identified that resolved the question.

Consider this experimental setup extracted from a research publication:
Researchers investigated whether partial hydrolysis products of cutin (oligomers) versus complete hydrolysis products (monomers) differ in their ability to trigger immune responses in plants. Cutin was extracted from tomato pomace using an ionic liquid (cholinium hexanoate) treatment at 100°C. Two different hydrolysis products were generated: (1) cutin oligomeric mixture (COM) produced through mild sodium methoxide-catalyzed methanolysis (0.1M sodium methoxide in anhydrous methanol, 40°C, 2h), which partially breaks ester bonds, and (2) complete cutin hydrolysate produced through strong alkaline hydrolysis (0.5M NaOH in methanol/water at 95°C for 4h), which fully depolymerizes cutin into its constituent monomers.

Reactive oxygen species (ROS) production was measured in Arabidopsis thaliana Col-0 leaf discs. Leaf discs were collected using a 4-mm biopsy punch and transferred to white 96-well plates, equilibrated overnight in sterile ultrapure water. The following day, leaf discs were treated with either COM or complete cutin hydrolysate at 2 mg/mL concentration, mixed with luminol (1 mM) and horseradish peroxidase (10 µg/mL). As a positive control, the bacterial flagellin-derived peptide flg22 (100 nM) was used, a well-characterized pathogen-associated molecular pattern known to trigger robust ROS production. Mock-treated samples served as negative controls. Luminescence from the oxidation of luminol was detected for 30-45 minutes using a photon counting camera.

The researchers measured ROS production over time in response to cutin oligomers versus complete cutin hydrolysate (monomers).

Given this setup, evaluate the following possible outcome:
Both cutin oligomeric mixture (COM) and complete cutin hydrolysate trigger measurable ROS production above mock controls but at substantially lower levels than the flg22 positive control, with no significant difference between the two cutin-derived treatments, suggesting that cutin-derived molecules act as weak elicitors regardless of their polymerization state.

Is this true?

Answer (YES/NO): NO